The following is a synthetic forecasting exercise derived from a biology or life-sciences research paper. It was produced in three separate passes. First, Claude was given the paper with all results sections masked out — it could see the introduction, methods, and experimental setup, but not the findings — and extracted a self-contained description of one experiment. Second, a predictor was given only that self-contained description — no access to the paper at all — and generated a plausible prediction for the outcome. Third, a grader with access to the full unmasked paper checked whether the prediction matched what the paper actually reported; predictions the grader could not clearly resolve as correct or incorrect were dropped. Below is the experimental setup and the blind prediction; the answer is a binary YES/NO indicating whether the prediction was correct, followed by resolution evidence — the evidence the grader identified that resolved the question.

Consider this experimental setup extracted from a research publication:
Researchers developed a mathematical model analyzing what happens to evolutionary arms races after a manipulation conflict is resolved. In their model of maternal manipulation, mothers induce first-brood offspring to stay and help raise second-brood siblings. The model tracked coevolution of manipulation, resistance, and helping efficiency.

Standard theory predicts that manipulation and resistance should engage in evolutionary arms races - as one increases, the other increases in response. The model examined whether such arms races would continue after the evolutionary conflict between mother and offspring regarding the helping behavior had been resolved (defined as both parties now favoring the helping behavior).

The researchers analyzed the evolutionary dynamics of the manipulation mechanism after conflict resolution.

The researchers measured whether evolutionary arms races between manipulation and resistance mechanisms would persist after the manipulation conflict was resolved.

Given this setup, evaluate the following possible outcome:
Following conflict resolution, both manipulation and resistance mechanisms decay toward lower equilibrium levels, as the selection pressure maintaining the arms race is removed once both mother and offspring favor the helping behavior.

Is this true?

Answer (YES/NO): NO